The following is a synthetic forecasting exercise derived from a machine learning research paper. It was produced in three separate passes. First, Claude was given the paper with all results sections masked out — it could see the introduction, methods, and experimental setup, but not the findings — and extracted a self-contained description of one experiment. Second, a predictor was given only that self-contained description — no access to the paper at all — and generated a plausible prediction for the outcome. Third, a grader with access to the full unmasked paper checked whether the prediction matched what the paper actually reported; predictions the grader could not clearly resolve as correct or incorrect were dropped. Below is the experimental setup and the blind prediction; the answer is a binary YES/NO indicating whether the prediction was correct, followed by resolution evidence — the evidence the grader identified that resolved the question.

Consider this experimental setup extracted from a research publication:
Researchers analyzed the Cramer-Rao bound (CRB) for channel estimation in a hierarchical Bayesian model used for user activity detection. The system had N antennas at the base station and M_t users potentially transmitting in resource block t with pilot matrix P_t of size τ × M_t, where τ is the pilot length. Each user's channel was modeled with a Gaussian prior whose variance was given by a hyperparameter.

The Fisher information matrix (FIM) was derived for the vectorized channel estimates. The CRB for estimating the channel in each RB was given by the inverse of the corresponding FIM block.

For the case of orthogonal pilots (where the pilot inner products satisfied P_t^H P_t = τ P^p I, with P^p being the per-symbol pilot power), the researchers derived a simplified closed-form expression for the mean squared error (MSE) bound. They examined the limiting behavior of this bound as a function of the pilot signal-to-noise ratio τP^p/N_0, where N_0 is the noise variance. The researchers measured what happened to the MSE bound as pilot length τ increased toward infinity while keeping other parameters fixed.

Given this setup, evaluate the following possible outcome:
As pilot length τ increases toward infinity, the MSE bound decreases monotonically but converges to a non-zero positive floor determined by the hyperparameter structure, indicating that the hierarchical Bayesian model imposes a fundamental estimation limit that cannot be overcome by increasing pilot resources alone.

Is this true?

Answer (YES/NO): NO